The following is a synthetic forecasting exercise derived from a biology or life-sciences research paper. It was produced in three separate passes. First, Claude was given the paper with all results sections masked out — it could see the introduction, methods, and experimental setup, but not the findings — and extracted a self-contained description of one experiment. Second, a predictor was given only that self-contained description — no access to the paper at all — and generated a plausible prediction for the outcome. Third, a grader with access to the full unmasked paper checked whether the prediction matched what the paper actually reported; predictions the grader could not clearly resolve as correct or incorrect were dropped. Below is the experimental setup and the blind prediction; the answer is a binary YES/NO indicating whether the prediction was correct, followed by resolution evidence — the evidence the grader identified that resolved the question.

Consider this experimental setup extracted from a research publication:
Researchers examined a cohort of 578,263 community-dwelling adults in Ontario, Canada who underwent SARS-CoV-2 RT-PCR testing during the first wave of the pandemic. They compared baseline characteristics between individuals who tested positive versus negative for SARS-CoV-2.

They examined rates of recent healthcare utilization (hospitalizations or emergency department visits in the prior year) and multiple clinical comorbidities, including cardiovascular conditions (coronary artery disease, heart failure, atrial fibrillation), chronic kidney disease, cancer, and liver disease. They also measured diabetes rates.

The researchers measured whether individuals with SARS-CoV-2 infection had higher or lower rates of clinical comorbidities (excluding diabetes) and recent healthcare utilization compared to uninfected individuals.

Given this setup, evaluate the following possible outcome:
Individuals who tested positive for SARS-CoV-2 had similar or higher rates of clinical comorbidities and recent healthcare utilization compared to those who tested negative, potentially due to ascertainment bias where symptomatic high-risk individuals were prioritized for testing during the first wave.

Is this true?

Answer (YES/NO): NO